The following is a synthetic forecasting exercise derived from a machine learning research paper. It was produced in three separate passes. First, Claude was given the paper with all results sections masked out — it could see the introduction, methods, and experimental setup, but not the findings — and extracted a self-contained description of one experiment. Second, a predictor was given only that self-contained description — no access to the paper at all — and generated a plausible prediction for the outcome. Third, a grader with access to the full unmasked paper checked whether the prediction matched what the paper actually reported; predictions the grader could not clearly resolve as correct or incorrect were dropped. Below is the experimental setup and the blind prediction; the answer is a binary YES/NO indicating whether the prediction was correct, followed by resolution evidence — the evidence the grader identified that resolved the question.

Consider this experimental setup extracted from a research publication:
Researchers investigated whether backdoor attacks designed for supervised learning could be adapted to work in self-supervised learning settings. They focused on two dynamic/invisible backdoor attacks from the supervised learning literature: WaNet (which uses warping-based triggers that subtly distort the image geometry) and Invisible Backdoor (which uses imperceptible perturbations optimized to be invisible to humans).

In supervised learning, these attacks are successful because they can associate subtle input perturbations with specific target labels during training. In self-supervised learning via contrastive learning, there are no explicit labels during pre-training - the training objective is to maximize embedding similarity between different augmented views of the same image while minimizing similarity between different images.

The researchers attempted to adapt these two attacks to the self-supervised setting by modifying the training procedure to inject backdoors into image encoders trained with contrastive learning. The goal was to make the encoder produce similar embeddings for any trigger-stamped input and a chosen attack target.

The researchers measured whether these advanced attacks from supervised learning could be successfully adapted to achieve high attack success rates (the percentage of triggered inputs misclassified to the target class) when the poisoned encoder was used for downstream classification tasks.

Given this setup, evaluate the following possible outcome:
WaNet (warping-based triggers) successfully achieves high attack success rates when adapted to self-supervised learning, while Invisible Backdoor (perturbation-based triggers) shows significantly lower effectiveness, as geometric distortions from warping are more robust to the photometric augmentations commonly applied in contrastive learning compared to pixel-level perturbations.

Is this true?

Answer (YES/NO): NO